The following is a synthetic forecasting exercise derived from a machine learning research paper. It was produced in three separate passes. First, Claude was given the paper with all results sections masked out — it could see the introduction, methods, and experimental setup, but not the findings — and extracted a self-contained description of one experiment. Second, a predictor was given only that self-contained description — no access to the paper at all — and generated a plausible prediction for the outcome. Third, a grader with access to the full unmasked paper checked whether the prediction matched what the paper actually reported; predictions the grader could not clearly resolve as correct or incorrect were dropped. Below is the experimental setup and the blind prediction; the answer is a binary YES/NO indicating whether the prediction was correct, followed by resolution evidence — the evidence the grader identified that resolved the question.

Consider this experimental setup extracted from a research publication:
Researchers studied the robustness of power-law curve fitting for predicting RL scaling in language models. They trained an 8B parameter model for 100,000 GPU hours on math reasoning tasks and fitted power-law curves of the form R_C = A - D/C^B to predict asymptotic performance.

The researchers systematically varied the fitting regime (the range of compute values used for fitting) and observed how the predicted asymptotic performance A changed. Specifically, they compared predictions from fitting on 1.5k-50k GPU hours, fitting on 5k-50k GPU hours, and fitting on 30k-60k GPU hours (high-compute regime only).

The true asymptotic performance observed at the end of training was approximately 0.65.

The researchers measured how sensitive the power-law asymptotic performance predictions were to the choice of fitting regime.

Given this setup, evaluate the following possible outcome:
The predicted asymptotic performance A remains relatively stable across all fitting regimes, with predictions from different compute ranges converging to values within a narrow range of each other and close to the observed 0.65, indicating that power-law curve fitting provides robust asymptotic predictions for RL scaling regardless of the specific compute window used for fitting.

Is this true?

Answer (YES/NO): NO